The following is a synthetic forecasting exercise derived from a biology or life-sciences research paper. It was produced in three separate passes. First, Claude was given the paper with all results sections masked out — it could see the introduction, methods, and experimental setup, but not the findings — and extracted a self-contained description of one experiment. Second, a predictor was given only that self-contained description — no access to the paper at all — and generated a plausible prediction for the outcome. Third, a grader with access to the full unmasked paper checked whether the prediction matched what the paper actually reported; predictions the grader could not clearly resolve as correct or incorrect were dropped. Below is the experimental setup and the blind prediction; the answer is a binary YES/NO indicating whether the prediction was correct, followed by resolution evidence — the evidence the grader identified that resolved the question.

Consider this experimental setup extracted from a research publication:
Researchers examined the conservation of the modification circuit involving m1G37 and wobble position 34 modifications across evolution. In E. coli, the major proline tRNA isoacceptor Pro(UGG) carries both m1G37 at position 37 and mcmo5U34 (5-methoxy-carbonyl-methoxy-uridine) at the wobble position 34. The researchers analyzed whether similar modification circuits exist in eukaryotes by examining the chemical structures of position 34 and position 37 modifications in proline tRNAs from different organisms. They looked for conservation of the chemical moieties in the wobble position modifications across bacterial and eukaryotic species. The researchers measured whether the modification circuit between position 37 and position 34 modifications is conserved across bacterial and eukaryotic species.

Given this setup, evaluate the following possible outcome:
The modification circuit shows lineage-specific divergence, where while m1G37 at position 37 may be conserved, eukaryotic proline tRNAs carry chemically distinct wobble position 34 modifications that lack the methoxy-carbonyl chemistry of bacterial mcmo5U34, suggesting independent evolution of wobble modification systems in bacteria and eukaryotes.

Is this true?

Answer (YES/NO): NO